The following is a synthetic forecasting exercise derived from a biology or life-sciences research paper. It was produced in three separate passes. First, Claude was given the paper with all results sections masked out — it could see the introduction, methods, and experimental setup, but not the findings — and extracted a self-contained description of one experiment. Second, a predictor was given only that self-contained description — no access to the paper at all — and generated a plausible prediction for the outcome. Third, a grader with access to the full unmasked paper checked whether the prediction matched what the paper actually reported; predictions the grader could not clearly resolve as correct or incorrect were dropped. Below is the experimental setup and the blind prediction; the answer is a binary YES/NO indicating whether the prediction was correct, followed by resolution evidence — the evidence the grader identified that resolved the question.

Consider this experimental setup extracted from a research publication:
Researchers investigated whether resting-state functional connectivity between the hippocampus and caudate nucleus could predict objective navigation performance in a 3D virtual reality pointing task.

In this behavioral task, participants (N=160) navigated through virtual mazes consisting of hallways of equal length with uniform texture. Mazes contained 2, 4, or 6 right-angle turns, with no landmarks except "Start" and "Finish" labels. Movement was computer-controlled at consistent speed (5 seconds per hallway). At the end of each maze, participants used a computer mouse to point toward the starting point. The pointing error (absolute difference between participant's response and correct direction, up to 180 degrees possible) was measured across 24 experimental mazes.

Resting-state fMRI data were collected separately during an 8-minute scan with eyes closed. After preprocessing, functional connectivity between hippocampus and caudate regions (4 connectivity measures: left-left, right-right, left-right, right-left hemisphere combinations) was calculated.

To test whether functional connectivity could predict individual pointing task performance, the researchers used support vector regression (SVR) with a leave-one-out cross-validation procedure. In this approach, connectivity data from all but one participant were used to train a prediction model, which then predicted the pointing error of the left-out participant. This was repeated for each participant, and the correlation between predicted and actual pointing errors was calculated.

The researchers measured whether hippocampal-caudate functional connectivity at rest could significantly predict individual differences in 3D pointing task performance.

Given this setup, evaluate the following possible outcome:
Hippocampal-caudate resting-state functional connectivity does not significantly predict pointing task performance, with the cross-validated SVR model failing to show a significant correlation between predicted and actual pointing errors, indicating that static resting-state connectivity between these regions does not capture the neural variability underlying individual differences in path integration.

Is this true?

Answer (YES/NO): NO